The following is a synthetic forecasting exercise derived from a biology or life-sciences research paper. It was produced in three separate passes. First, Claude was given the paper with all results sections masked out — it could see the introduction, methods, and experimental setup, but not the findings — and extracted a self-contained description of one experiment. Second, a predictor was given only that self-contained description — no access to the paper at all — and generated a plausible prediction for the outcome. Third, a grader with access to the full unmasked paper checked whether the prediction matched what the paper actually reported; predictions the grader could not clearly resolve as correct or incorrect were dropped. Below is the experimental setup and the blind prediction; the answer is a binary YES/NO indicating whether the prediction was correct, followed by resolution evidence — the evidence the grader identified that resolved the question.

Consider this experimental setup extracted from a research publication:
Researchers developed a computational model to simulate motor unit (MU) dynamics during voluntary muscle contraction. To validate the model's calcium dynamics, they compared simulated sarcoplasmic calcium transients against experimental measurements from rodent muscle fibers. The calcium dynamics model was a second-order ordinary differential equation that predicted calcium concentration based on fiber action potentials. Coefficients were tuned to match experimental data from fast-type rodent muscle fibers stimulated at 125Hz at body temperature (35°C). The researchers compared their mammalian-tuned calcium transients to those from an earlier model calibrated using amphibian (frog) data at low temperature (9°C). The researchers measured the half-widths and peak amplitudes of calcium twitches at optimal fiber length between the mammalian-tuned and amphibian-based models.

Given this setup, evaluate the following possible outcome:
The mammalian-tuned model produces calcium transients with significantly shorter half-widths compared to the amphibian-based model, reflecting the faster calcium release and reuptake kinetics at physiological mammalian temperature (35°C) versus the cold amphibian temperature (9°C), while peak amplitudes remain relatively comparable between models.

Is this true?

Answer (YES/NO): NO